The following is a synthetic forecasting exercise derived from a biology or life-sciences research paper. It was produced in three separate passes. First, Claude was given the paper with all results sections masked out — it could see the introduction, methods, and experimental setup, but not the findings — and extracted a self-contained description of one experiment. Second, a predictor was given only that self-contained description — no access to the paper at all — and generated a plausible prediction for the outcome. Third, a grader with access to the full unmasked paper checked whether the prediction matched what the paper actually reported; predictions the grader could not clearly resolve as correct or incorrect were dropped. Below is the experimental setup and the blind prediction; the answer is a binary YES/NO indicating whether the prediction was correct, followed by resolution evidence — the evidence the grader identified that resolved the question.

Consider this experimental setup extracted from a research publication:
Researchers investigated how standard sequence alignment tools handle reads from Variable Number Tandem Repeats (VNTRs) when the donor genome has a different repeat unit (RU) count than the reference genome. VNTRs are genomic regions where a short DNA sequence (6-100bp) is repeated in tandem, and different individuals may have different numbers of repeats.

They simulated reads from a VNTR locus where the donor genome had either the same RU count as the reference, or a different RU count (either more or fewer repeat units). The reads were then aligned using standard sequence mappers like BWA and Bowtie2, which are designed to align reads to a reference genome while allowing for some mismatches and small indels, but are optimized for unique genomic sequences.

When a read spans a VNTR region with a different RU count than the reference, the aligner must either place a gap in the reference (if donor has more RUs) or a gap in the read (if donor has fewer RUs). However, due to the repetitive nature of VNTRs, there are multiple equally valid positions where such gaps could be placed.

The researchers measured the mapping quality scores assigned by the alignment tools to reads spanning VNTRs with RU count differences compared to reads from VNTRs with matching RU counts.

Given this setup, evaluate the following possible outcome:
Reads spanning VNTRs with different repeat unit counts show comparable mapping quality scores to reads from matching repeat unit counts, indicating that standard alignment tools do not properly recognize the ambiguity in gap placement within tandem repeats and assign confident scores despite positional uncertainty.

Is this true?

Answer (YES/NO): NO